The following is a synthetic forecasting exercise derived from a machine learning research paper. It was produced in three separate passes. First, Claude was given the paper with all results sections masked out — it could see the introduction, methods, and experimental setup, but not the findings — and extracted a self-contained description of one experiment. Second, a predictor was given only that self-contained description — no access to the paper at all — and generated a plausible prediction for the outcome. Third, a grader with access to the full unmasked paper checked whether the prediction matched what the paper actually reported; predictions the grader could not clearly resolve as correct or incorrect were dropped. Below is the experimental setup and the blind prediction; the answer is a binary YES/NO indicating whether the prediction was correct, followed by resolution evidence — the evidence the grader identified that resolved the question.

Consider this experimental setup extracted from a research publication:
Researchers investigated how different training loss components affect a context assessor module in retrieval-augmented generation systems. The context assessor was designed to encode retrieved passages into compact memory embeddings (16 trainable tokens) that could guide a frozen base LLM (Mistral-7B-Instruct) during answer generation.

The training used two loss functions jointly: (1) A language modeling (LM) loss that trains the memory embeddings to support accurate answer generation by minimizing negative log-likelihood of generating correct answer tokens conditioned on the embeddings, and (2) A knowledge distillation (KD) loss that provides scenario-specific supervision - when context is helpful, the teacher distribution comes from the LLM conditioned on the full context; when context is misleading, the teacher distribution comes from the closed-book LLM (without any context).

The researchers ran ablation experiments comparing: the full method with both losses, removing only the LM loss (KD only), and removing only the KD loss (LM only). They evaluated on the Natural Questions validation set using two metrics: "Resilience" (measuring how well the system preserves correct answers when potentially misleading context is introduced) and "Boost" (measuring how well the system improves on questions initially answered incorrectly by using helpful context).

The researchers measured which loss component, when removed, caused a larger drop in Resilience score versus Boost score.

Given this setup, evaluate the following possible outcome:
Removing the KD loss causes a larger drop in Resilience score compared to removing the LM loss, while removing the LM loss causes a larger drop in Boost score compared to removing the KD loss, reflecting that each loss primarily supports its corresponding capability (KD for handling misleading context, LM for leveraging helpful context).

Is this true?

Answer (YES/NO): YES